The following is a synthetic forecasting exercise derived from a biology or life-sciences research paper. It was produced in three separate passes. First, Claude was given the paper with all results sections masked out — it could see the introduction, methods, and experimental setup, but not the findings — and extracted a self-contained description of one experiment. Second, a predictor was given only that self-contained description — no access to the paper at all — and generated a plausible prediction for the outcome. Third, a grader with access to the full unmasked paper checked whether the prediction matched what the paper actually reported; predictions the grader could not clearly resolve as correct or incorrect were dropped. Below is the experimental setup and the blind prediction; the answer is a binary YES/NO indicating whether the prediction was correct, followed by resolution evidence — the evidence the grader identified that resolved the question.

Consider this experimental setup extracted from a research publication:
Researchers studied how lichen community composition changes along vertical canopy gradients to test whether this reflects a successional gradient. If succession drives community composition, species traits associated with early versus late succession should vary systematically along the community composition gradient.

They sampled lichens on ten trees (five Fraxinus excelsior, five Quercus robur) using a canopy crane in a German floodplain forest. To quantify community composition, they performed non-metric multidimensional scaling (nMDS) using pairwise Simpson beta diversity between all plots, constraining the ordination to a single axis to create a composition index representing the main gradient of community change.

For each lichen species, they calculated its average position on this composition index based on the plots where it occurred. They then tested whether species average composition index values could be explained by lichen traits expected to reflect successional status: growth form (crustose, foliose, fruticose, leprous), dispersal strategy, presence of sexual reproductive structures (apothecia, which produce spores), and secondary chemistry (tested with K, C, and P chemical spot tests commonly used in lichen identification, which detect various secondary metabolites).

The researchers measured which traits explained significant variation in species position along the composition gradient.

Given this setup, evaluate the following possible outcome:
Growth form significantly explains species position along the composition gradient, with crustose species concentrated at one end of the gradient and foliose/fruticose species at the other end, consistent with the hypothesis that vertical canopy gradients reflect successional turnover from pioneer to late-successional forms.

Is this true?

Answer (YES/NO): NO